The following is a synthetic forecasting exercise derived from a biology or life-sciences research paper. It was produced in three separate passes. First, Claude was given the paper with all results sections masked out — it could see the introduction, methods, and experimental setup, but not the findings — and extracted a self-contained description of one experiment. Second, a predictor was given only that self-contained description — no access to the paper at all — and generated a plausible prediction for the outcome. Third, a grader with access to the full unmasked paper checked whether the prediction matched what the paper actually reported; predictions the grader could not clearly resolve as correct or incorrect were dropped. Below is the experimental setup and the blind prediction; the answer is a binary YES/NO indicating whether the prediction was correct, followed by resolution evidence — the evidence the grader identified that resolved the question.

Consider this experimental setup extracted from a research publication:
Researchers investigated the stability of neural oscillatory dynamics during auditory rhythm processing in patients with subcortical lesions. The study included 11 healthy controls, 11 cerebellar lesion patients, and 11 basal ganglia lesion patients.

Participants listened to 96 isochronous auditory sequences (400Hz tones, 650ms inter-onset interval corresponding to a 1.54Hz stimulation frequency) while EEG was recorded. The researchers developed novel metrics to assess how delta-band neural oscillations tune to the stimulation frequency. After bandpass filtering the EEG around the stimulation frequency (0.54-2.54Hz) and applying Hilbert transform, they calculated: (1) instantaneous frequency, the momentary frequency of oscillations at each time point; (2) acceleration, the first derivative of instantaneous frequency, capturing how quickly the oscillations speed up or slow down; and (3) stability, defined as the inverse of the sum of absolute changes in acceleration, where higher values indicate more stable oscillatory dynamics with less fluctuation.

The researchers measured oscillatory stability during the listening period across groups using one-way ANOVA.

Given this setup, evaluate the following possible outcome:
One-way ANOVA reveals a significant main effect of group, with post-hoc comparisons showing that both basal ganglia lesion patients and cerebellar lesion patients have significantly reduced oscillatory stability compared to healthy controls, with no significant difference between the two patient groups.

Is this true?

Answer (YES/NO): NO